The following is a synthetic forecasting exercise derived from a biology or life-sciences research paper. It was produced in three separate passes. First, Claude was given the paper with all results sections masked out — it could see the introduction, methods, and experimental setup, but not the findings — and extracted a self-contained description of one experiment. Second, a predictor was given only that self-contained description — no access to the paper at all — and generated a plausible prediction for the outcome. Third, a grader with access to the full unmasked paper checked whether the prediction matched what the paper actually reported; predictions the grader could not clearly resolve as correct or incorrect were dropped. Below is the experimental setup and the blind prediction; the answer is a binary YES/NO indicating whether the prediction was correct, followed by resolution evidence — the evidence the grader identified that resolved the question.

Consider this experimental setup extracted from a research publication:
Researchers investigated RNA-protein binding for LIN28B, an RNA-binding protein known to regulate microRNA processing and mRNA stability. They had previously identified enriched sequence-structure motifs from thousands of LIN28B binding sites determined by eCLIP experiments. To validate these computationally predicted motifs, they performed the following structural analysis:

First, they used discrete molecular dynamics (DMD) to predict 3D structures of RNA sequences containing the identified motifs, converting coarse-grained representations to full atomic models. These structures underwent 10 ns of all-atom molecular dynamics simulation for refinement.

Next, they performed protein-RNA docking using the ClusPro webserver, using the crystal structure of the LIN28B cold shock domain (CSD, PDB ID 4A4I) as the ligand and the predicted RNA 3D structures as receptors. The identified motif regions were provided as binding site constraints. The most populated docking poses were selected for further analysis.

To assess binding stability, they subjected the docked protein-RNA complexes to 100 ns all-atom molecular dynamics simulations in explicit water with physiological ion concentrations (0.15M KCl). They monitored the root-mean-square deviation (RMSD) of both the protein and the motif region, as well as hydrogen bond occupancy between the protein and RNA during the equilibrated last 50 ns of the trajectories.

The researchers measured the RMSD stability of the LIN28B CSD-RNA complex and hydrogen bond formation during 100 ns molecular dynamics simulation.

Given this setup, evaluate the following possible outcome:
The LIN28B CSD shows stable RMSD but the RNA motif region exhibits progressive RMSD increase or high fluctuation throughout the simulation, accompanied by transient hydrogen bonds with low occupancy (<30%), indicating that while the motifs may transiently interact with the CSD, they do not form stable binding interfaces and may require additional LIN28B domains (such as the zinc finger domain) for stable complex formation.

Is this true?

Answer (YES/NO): NO